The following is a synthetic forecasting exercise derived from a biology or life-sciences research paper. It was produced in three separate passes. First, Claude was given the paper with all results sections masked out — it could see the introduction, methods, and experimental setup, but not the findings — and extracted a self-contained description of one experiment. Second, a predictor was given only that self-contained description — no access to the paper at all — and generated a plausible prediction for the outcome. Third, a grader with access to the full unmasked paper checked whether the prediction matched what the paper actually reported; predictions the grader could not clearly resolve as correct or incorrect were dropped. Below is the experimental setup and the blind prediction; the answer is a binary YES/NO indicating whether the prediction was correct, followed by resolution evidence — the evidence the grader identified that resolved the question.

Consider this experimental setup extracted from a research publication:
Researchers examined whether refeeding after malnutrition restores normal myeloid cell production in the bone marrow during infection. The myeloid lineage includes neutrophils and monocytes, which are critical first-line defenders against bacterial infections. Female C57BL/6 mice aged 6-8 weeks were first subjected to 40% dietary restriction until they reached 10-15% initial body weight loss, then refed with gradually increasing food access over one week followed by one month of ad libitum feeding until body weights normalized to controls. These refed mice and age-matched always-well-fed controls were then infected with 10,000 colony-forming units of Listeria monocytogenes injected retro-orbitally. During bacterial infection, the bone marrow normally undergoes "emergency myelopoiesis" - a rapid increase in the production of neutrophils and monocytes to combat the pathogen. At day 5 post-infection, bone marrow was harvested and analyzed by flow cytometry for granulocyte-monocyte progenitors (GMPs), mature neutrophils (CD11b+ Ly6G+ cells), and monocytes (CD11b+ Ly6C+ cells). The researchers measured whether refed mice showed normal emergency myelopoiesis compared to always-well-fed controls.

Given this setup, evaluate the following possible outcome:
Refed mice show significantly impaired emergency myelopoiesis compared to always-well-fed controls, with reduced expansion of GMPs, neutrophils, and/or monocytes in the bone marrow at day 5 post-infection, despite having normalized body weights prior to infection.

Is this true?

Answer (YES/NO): NO